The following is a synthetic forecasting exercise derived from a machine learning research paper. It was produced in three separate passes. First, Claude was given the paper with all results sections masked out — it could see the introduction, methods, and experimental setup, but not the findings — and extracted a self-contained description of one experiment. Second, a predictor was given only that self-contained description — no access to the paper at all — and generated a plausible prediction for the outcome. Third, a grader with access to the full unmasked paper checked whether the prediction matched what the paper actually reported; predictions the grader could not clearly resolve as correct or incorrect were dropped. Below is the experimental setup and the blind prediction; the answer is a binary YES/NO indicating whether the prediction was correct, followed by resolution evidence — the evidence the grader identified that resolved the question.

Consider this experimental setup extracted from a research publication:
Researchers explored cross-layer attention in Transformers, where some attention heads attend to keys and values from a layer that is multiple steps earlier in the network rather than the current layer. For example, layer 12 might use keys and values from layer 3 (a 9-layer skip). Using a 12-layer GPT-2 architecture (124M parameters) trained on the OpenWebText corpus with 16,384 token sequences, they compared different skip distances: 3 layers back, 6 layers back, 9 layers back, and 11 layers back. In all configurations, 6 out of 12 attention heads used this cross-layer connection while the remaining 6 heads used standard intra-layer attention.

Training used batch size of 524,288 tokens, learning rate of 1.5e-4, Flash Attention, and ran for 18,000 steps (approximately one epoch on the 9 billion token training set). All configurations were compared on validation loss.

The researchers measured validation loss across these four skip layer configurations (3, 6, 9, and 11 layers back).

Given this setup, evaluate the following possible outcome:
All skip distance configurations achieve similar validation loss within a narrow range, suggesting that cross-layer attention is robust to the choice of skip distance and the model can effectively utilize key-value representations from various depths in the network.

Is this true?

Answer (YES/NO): NO